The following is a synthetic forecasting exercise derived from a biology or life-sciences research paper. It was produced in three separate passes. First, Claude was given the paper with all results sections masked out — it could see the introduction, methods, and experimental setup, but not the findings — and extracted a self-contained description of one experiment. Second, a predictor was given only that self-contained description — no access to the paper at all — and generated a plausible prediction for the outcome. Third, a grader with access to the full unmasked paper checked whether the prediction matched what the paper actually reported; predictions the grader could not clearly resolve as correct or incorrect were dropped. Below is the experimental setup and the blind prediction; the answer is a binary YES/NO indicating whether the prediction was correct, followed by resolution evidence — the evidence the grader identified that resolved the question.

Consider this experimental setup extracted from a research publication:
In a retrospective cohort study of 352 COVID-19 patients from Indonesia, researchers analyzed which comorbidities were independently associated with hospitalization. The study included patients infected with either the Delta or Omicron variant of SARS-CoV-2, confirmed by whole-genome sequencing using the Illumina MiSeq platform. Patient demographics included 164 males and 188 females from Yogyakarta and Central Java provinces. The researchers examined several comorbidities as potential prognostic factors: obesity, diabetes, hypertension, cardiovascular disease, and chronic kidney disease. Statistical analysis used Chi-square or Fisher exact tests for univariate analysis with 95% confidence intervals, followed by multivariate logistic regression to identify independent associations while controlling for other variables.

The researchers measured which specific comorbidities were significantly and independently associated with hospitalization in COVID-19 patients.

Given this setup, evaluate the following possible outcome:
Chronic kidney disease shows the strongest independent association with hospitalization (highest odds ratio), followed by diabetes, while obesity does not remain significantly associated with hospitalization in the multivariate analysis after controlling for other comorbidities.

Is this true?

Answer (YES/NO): NO